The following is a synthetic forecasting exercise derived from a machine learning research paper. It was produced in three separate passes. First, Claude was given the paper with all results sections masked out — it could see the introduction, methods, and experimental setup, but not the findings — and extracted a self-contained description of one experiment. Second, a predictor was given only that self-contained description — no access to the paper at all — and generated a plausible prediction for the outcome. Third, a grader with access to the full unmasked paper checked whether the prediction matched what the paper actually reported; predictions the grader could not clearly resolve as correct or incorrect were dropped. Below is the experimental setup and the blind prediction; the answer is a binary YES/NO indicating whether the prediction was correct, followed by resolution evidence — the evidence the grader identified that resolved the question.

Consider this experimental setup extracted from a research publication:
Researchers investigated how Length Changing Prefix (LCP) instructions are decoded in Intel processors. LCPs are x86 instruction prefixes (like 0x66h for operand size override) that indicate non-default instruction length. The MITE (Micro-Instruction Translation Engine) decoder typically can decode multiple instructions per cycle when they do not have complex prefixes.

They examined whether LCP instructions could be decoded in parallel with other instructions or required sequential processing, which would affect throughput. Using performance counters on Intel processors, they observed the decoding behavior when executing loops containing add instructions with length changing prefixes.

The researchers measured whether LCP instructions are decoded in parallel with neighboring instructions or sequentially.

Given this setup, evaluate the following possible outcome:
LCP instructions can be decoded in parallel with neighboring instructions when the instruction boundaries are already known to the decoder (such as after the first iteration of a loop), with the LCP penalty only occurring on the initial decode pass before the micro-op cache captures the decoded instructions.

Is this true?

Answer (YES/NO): NO